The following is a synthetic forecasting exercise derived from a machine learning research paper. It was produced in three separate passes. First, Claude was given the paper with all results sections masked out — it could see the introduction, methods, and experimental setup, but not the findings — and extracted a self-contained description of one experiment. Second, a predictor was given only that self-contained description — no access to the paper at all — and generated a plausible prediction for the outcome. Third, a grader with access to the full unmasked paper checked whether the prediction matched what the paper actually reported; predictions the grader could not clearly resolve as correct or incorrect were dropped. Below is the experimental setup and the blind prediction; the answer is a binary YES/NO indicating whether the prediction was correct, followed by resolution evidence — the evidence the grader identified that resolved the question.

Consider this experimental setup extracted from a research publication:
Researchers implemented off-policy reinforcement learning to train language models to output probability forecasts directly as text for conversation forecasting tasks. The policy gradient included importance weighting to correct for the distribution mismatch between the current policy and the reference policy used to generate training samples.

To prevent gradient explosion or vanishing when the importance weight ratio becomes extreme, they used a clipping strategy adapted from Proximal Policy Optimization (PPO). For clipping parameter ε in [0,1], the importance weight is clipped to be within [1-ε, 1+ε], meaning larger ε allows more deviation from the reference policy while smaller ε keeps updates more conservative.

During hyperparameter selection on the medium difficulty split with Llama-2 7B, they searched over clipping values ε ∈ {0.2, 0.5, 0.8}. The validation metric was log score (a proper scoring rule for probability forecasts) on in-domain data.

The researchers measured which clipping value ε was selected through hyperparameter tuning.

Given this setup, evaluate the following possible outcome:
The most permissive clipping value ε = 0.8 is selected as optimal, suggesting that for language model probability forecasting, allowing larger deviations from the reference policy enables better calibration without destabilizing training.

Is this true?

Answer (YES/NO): NO